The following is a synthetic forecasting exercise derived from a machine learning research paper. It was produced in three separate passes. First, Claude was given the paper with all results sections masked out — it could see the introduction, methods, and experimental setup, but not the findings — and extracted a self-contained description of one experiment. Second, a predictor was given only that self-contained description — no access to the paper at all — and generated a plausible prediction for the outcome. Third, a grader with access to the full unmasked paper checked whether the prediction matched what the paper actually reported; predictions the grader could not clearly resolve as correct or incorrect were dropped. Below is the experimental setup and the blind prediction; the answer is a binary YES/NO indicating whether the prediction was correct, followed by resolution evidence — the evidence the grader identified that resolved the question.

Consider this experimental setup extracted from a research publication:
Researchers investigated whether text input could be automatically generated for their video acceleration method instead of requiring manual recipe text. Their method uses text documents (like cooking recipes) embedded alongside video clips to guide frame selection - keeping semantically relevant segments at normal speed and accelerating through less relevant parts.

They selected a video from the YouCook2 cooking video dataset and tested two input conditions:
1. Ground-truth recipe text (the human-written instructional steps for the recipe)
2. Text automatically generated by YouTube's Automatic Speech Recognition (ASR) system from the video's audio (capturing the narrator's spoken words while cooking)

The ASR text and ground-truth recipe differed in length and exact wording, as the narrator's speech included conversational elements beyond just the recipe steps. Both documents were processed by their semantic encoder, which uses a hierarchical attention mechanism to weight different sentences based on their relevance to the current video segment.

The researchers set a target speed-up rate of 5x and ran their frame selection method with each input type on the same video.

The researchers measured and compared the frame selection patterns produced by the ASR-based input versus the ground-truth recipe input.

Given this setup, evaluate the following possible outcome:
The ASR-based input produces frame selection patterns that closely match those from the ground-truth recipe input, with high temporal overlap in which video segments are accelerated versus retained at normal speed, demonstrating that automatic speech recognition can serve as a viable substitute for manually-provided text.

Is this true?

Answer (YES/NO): YES